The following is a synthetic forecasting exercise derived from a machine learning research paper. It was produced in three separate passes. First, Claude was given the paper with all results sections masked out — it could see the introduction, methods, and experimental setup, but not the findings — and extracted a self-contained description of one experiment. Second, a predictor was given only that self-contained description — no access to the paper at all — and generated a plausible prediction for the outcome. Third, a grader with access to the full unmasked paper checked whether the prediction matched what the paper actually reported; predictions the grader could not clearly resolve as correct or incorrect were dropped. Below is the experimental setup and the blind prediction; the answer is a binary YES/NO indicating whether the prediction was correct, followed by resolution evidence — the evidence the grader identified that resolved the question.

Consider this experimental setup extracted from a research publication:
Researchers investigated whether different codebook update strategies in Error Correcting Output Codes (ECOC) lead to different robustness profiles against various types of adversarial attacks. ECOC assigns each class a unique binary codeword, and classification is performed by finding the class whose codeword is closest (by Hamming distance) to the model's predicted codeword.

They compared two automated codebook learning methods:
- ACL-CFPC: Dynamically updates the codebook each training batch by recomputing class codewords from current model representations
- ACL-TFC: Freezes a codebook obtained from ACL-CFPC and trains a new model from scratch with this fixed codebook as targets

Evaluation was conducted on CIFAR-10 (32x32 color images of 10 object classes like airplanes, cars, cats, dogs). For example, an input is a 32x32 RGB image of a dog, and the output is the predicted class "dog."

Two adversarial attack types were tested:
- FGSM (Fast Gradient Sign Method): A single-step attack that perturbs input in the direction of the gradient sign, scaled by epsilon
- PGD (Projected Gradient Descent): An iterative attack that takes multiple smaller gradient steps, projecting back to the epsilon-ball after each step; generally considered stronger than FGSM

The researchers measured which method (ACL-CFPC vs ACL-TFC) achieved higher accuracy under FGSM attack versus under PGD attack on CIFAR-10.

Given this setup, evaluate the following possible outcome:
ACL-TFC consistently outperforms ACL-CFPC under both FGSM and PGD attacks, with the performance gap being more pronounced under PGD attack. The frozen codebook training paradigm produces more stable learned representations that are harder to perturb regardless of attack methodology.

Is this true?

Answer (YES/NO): NO